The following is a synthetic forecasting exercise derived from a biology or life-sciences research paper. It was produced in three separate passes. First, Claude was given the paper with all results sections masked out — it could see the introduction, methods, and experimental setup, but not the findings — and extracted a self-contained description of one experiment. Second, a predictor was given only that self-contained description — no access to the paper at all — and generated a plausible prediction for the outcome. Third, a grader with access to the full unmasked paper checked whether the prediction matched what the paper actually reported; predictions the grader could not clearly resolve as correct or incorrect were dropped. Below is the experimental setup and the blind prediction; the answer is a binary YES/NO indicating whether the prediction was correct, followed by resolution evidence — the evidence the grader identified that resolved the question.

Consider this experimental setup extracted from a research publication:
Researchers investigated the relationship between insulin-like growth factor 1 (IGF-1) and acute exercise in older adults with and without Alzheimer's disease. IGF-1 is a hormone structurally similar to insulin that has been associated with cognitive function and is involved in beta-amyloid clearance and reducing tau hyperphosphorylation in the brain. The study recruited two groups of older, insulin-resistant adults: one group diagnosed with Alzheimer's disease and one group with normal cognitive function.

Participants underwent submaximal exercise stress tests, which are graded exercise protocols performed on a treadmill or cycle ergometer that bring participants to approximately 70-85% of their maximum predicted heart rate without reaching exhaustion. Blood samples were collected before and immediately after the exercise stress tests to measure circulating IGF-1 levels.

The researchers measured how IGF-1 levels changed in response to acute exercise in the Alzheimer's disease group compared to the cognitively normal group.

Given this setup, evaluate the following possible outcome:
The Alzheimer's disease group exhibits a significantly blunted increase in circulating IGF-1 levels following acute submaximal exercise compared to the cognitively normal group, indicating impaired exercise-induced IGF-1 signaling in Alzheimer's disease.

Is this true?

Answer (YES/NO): NO